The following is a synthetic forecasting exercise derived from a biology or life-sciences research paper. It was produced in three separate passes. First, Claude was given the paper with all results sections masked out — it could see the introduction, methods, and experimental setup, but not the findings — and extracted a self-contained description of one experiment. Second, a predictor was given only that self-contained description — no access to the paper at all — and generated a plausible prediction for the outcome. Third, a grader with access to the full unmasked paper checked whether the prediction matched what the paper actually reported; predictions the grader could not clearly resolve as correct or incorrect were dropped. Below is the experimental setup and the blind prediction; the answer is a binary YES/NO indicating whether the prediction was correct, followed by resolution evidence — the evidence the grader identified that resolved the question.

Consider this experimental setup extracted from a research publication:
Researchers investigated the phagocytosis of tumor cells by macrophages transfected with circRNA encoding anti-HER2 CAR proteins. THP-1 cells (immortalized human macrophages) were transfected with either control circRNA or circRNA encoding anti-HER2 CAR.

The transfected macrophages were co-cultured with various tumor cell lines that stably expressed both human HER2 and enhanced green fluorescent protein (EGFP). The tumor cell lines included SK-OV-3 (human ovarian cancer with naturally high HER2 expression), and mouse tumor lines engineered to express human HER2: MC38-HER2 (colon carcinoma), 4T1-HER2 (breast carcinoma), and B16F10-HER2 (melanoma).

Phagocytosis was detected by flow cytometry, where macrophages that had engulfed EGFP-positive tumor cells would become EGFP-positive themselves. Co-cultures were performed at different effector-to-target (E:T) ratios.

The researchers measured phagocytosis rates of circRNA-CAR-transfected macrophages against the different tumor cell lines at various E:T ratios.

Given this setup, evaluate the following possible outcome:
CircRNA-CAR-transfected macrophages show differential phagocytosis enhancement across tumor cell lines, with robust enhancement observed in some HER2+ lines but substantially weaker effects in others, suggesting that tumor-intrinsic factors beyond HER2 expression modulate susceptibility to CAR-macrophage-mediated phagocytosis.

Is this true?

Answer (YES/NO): NO